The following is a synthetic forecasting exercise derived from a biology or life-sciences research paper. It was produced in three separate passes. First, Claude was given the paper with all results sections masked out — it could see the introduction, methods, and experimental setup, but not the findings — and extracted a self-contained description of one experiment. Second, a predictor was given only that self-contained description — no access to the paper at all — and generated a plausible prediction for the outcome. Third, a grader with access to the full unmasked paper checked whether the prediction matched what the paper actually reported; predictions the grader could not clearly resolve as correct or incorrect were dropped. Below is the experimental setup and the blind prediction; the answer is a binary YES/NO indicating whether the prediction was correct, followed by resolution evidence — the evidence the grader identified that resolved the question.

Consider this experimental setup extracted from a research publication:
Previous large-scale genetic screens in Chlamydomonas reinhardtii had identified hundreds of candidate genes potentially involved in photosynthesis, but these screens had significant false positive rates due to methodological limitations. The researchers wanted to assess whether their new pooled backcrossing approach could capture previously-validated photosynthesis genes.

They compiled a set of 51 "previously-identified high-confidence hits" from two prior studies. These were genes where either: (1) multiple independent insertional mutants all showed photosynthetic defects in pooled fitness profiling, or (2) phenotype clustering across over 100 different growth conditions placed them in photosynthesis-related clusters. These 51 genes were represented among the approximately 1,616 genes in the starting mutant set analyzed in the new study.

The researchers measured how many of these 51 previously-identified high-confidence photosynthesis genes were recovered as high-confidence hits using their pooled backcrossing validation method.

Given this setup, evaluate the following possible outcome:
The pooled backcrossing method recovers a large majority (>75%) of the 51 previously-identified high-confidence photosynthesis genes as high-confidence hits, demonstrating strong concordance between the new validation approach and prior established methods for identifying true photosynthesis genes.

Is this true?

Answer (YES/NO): YES